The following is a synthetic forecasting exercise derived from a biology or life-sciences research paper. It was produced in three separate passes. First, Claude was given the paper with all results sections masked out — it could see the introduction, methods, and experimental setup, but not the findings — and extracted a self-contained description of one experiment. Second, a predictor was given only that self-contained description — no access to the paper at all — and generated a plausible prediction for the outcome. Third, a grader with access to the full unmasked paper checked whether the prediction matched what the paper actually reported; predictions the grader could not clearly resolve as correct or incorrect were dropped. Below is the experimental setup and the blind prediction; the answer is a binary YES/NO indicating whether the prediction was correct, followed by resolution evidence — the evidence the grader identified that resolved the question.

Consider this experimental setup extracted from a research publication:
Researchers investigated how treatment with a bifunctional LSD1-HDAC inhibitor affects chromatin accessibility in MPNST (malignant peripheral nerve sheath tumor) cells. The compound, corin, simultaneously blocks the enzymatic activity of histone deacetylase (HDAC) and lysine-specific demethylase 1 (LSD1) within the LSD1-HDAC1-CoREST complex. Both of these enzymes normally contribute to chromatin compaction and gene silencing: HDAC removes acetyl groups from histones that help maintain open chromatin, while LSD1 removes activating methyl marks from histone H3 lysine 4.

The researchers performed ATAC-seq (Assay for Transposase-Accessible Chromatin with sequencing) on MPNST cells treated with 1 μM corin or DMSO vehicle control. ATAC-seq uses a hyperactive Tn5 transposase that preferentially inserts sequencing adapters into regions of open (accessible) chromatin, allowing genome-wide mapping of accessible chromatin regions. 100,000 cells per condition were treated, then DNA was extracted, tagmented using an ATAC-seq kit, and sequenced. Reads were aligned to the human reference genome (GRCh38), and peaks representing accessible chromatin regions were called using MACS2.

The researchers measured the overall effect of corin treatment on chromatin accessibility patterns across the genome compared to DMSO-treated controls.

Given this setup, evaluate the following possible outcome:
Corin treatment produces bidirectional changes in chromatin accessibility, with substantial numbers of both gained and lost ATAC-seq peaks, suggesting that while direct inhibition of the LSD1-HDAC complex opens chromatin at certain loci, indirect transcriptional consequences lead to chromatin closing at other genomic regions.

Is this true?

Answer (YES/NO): NO